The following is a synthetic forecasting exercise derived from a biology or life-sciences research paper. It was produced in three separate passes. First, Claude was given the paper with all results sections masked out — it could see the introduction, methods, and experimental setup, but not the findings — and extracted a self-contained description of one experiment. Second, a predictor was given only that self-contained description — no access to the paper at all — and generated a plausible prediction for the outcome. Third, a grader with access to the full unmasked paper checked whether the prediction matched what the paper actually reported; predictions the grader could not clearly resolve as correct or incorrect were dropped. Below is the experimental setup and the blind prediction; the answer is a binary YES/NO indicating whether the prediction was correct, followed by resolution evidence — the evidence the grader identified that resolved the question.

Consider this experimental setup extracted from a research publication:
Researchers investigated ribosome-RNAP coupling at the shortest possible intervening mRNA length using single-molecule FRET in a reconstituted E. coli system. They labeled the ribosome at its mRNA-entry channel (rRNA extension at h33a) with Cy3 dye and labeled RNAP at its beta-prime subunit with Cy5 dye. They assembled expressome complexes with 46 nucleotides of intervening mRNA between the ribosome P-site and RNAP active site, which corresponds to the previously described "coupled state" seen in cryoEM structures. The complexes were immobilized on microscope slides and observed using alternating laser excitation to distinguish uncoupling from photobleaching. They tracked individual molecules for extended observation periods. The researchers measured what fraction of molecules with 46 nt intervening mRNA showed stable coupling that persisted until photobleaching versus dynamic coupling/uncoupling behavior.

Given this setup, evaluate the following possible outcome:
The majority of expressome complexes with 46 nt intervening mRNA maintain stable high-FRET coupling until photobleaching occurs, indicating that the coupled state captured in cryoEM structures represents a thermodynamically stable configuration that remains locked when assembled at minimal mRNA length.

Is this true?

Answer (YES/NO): YES